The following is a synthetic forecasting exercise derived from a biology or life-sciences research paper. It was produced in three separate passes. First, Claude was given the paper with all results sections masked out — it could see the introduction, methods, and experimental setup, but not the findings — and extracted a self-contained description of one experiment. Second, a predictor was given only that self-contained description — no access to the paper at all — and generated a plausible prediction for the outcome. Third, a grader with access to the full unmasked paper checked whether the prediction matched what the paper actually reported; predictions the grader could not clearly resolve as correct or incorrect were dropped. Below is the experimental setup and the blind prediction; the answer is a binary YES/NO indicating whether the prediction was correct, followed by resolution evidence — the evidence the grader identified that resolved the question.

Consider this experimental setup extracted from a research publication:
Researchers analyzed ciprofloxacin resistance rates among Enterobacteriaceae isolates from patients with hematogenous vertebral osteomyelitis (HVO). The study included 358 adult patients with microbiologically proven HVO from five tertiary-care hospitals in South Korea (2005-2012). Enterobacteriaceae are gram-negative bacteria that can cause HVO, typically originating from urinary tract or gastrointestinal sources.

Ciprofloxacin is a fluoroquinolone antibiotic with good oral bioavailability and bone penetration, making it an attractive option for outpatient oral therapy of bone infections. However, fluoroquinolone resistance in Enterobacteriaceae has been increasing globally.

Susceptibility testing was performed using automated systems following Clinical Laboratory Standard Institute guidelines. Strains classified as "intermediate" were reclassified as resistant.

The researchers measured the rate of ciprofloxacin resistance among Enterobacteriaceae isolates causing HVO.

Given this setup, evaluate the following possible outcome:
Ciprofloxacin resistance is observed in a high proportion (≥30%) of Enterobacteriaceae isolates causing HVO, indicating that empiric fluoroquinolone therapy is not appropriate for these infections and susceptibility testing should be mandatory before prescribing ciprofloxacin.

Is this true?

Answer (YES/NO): NO